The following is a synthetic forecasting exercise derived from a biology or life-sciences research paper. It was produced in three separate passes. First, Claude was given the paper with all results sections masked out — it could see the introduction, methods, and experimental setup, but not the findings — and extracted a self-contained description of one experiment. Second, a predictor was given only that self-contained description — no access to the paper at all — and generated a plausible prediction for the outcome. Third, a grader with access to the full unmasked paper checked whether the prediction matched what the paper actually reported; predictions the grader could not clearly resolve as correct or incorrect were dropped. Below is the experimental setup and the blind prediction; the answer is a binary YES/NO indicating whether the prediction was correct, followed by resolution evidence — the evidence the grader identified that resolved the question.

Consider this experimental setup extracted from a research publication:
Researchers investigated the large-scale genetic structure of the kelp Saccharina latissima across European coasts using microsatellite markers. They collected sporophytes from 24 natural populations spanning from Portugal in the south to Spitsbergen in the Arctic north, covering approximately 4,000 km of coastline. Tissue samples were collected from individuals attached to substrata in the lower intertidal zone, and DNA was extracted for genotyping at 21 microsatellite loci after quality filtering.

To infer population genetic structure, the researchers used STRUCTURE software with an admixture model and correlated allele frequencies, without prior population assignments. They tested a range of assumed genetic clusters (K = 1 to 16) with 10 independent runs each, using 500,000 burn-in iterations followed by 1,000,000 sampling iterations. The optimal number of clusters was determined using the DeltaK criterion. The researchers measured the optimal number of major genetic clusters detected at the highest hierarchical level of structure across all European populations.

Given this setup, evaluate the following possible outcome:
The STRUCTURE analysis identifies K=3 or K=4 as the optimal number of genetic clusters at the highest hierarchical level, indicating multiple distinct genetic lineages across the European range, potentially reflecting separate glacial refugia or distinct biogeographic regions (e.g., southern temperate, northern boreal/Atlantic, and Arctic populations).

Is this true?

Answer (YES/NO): NO